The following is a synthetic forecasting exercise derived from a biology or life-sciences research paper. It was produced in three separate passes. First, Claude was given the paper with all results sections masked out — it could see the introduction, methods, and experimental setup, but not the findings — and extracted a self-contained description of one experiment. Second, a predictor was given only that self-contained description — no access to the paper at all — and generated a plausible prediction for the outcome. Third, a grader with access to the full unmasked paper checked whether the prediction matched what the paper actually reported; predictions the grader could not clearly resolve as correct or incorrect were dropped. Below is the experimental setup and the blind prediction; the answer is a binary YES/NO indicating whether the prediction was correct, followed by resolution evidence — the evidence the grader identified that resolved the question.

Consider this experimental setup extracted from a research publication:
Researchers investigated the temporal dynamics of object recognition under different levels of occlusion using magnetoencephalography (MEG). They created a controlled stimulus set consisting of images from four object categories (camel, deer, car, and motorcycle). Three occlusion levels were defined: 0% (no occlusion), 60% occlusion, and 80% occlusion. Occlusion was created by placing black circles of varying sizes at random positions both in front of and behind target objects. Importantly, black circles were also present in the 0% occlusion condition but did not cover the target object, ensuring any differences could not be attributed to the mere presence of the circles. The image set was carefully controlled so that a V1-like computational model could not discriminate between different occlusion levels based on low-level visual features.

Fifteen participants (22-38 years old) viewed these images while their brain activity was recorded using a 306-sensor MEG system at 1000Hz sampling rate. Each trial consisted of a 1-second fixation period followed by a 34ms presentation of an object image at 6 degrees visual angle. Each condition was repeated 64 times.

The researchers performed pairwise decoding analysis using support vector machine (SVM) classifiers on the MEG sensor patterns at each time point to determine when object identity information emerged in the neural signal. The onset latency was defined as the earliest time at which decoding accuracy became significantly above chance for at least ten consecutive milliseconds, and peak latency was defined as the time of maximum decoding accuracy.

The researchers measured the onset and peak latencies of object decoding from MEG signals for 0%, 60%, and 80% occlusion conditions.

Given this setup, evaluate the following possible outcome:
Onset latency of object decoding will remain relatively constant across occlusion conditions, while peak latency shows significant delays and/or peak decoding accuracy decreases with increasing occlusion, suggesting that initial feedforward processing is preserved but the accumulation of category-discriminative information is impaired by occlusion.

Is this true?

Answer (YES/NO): NO